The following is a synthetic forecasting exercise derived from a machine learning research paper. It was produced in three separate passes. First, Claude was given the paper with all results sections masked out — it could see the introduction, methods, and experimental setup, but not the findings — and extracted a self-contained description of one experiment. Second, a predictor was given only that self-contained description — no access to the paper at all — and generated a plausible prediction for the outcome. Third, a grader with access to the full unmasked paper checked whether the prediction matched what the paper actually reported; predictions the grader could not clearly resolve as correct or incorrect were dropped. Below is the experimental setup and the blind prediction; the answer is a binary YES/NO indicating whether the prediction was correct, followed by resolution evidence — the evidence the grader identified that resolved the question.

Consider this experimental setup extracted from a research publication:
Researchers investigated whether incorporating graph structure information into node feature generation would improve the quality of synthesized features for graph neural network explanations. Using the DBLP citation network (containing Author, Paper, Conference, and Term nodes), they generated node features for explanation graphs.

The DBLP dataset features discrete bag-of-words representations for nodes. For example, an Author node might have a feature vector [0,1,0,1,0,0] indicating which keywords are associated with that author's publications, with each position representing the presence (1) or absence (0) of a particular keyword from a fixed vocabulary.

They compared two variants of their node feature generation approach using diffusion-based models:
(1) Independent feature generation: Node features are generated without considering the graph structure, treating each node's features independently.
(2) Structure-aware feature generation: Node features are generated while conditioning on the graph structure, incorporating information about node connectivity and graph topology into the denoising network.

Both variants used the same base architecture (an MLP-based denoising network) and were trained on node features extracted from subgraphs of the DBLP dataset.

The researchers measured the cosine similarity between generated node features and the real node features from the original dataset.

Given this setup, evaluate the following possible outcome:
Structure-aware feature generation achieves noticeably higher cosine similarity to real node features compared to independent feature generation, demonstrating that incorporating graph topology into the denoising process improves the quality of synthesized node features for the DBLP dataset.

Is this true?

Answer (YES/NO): NO